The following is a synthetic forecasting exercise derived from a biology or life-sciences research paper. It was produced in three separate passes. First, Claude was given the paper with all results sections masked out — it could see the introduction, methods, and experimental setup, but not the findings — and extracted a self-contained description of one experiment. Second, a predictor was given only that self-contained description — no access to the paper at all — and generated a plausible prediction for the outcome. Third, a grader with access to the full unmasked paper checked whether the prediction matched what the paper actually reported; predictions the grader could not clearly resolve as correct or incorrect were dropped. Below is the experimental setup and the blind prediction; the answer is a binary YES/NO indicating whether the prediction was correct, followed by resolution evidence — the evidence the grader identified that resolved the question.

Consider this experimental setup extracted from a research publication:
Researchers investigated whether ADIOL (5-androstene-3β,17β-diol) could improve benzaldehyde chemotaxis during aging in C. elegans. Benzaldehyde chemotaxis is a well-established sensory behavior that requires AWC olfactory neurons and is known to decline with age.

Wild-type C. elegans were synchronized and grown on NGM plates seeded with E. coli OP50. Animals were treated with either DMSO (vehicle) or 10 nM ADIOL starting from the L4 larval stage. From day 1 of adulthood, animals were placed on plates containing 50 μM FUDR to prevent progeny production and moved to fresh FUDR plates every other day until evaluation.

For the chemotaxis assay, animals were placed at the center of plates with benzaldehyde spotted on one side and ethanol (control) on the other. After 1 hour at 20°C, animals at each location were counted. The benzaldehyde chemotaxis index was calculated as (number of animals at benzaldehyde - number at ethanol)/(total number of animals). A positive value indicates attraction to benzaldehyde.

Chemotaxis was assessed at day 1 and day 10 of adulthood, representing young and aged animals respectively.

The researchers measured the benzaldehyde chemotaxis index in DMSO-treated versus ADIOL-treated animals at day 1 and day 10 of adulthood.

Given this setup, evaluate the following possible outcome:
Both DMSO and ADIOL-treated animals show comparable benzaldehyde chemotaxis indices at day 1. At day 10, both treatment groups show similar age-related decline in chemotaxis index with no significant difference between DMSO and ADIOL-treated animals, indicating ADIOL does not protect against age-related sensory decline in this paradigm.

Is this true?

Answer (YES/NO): YES